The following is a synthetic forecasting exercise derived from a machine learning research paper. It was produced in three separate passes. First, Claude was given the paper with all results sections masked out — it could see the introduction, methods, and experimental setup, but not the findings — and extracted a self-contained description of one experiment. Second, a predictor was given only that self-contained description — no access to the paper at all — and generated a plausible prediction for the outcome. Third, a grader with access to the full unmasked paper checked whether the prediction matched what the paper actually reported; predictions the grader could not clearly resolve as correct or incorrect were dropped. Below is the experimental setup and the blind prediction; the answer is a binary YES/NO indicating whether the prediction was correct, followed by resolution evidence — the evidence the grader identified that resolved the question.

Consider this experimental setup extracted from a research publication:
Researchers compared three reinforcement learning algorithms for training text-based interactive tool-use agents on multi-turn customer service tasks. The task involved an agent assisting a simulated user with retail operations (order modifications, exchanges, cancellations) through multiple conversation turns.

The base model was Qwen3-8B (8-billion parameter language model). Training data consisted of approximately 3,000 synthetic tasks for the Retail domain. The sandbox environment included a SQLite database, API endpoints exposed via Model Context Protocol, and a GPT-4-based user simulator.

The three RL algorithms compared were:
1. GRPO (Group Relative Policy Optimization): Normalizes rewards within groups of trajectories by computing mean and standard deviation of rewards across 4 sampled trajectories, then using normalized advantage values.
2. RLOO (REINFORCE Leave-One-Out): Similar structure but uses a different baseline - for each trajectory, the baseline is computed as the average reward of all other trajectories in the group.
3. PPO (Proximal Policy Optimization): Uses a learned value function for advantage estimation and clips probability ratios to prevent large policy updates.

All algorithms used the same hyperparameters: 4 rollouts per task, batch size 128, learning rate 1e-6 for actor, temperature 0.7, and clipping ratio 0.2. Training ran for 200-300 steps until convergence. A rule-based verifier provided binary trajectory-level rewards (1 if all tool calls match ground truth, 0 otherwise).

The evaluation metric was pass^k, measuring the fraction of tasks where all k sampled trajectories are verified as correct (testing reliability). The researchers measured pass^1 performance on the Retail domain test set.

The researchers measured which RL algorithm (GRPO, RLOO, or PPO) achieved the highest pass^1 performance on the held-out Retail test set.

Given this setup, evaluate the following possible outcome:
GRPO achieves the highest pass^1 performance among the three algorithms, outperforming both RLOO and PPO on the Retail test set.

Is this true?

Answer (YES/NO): YES